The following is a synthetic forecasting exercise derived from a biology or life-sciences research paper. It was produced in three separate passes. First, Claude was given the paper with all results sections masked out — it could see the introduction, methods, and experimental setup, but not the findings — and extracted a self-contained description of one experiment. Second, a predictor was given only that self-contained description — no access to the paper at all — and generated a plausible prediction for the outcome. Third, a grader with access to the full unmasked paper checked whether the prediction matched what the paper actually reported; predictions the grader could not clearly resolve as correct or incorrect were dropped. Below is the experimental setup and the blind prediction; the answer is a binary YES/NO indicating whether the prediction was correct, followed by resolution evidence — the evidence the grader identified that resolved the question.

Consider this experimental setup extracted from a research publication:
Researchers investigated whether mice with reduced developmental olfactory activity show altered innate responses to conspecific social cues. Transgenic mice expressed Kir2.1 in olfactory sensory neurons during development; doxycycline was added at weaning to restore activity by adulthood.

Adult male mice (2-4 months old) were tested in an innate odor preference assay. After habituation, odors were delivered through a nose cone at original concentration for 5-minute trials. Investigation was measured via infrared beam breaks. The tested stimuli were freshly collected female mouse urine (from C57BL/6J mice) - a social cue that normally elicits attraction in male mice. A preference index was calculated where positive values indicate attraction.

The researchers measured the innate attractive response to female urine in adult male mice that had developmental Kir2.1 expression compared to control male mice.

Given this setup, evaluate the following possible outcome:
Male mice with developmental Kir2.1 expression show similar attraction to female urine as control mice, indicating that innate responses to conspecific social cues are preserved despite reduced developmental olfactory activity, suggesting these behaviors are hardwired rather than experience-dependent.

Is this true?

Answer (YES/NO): NO